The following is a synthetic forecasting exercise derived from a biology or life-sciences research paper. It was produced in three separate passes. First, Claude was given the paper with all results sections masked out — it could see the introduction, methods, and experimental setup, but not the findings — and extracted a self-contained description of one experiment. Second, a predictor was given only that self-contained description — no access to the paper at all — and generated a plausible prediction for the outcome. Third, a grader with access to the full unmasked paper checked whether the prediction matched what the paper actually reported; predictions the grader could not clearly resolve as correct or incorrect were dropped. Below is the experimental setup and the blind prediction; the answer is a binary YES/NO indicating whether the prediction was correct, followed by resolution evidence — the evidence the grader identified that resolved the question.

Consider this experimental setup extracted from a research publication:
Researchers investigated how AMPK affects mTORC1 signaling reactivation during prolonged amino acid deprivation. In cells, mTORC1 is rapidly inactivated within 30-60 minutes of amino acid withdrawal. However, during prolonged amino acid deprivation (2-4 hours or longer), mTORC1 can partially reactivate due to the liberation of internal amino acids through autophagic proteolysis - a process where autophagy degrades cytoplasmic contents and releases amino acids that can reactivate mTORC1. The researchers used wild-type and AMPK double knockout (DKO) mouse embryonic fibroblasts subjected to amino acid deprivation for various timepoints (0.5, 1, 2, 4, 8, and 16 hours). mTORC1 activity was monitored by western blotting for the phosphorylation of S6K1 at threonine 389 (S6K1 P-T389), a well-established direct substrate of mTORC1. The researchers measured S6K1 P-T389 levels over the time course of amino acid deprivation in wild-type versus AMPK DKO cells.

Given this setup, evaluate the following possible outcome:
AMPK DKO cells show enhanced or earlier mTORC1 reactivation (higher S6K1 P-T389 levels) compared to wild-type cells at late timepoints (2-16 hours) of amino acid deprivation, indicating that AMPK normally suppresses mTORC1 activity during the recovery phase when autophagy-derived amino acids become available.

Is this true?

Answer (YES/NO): NO